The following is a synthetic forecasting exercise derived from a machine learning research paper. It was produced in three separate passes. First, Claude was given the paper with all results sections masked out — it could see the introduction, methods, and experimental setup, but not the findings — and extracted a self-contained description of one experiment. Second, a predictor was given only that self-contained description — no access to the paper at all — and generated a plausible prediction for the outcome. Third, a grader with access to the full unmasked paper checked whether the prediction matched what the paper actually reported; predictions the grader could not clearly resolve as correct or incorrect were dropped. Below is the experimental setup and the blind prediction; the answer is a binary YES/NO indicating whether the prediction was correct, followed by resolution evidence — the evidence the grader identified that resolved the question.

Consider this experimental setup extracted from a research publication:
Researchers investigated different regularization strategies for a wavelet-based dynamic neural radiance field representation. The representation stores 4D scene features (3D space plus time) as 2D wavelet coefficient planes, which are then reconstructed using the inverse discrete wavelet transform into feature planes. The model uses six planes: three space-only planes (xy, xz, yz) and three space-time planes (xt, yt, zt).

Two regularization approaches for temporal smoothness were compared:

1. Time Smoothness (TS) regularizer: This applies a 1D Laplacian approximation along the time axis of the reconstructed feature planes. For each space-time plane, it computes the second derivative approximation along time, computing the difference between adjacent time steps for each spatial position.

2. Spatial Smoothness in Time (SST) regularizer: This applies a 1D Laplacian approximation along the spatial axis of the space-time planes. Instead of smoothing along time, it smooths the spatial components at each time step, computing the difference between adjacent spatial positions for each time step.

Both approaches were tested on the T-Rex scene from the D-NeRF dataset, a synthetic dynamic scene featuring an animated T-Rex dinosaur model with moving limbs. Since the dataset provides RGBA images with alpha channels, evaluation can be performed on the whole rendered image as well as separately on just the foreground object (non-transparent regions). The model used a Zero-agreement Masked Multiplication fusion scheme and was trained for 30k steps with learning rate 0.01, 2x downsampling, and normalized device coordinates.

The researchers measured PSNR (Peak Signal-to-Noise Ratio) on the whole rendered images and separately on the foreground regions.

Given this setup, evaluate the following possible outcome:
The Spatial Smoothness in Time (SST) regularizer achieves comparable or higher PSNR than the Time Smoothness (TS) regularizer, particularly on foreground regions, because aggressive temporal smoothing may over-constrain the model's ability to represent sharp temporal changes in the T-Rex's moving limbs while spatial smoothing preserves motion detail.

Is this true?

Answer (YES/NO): NO